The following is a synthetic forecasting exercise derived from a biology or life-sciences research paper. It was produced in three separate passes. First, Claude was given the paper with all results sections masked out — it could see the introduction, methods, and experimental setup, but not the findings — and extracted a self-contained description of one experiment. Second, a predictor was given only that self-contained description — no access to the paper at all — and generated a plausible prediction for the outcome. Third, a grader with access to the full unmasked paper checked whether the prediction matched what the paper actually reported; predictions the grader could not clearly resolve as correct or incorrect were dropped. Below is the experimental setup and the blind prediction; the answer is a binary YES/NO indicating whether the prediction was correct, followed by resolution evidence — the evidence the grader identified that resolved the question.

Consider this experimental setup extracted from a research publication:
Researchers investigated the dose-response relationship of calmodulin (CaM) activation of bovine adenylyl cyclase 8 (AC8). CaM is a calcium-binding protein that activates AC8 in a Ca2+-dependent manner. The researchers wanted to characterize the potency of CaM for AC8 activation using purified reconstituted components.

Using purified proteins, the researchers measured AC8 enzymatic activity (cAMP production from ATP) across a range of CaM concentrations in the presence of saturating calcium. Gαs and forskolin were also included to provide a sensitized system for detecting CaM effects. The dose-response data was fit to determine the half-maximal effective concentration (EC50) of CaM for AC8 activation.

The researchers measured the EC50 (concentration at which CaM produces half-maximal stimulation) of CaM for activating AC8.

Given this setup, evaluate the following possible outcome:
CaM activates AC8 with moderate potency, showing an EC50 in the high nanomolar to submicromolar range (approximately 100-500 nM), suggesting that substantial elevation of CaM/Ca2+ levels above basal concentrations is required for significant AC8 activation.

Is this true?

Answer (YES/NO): NO